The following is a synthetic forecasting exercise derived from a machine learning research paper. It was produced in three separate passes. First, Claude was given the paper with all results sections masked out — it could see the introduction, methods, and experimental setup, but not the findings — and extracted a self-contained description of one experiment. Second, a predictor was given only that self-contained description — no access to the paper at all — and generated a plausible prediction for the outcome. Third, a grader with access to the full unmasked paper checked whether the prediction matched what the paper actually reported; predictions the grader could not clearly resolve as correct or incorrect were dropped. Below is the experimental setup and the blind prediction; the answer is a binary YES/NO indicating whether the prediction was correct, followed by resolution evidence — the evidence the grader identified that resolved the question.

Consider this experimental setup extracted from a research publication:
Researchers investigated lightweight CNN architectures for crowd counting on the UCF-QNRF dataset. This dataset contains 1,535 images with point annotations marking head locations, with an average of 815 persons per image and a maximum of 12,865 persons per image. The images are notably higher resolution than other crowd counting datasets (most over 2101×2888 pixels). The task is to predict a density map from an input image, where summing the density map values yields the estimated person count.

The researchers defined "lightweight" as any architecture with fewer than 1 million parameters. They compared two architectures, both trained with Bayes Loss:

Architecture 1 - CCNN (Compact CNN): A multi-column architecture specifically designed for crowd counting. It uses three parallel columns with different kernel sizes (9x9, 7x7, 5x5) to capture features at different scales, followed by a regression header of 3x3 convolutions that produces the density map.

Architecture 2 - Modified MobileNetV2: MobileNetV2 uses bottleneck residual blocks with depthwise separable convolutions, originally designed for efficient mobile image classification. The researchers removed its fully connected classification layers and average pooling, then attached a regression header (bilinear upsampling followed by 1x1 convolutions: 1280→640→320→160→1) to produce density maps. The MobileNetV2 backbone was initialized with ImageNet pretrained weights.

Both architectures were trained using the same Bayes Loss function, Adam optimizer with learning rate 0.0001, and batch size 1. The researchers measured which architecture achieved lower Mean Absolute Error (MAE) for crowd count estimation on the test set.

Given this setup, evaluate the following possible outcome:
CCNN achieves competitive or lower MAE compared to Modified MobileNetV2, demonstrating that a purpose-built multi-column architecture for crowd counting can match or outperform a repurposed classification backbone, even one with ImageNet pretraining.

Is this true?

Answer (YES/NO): YES